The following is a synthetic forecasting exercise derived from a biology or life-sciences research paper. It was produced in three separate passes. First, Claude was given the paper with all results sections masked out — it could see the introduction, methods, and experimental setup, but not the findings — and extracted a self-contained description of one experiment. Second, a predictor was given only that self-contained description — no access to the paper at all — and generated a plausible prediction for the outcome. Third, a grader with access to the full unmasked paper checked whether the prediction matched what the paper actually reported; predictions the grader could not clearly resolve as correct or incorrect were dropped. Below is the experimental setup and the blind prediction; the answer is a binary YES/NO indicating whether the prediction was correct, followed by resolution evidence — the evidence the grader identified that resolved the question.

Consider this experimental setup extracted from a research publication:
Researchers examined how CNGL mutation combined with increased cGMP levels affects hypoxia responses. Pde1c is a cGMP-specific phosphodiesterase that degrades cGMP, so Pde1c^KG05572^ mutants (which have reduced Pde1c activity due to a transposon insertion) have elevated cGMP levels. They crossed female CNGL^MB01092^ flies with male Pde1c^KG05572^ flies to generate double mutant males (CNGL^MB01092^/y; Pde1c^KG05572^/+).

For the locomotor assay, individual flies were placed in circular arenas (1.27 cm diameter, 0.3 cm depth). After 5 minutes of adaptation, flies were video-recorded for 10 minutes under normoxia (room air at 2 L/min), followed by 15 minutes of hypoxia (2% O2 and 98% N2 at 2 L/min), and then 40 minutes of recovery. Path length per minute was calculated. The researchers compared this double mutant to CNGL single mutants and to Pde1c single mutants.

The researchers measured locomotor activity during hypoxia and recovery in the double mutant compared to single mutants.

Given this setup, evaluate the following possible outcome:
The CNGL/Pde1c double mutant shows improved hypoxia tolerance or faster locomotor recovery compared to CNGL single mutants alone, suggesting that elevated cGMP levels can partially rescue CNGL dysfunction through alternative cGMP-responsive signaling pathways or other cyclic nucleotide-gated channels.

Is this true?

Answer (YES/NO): YES